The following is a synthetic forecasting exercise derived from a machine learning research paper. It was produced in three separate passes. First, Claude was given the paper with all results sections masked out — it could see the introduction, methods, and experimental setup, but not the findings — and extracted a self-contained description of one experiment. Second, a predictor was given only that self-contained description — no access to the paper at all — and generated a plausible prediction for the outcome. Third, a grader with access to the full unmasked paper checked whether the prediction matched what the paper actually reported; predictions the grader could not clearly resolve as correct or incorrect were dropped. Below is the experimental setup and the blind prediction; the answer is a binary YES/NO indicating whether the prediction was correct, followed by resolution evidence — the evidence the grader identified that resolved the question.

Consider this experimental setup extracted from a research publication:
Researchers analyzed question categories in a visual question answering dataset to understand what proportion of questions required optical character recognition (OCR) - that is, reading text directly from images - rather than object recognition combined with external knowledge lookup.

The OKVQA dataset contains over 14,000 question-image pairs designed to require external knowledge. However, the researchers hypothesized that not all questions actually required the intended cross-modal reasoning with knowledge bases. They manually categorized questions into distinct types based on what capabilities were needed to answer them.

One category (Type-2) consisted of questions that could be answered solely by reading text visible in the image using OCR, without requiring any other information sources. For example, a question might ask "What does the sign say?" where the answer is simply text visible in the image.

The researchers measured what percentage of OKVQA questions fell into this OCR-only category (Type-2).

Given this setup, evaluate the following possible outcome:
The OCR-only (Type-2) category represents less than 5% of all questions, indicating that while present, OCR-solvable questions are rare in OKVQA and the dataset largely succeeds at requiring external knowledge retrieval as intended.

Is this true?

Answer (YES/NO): NO